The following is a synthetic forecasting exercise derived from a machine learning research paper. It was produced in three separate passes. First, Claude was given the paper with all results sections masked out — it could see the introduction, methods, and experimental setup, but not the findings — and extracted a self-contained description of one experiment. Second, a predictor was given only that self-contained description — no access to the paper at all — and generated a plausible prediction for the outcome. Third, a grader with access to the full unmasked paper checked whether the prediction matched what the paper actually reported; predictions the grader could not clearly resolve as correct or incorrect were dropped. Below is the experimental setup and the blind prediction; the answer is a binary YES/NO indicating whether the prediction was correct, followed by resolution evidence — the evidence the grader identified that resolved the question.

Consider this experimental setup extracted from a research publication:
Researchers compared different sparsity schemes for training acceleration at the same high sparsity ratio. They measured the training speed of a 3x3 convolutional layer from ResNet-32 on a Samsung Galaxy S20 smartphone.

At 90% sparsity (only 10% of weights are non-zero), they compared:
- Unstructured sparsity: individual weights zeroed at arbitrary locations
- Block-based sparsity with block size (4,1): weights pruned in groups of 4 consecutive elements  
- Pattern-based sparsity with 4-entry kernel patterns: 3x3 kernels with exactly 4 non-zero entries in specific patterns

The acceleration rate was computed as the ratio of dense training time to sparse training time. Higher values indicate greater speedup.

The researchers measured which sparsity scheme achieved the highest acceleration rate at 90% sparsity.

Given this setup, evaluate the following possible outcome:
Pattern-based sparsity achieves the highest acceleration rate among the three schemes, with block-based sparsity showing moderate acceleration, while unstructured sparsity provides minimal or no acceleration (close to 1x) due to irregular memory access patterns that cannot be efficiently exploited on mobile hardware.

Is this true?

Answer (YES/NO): YES